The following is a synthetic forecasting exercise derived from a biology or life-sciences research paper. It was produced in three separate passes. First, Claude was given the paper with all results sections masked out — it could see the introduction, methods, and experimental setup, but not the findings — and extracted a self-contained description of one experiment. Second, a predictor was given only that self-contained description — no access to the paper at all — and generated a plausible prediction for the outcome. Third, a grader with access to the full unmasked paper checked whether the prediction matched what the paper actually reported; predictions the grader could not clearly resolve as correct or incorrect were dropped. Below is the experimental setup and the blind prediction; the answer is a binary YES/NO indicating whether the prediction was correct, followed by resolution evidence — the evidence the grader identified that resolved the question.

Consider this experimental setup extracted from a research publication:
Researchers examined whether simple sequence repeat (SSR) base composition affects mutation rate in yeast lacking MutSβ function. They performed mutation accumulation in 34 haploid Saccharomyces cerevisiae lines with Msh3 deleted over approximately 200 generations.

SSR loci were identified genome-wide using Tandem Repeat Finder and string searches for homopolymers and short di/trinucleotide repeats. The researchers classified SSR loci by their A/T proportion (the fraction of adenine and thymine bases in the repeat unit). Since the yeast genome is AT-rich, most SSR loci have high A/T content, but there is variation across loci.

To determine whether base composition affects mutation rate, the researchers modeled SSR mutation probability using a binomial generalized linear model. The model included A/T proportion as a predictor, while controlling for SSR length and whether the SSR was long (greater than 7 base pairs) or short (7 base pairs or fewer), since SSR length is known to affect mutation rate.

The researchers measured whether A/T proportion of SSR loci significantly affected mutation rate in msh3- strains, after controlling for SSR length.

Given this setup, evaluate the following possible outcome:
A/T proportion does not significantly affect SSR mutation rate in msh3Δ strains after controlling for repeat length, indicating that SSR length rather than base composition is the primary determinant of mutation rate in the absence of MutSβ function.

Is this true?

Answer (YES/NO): YES